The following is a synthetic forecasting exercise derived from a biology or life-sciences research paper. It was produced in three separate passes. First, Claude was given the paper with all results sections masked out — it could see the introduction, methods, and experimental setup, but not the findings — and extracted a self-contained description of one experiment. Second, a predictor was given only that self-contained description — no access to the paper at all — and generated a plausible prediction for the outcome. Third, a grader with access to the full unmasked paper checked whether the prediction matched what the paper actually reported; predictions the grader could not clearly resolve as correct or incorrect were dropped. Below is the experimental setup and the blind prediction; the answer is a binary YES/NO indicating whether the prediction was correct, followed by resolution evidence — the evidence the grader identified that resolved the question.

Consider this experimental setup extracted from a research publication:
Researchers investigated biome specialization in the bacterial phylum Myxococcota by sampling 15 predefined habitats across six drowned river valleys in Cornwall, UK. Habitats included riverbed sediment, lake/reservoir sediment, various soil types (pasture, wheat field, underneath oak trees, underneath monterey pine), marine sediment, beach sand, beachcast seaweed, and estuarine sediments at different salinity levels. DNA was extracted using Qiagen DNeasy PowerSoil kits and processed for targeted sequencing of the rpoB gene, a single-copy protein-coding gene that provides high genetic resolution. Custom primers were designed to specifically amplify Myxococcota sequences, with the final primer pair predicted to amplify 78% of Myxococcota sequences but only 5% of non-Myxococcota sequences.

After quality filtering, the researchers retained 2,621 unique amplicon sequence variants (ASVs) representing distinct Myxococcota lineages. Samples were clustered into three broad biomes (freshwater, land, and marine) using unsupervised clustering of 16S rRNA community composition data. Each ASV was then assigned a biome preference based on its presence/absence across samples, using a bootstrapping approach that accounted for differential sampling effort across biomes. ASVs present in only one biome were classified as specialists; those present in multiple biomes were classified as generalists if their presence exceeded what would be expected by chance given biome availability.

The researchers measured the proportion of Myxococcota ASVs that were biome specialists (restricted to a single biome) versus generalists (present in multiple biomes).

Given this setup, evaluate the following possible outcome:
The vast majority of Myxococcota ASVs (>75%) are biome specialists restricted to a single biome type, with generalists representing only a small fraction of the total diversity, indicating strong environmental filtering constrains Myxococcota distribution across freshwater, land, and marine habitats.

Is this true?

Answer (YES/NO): YES